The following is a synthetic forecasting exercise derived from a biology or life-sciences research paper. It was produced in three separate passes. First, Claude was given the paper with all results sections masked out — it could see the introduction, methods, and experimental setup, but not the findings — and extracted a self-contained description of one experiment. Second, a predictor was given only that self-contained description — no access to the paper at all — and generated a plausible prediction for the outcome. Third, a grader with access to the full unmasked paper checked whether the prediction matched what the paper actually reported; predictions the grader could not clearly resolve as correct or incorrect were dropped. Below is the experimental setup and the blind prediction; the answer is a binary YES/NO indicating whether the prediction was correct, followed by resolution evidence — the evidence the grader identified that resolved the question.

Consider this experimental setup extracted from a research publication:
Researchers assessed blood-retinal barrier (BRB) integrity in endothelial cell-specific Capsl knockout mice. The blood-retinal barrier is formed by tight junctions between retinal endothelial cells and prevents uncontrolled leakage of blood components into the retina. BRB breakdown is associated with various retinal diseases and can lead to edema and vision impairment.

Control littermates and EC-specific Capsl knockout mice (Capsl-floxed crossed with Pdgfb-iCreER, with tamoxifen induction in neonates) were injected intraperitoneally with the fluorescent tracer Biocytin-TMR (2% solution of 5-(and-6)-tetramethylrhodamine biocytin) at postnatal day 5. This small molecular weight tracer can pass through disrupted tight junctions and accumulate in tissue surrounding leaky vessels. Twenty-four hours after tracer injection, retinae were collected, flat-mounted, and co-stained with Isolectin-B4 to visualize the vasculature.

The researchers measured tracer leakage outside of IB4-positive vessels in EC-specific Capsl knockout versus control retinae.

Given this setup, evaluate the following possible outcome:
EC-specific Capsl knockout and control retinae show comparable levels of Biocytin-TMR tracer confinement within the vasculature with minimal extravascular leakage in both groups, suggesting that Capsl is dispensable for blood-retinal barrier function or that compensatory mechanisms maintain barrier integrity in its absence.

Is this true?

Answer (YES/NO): YES